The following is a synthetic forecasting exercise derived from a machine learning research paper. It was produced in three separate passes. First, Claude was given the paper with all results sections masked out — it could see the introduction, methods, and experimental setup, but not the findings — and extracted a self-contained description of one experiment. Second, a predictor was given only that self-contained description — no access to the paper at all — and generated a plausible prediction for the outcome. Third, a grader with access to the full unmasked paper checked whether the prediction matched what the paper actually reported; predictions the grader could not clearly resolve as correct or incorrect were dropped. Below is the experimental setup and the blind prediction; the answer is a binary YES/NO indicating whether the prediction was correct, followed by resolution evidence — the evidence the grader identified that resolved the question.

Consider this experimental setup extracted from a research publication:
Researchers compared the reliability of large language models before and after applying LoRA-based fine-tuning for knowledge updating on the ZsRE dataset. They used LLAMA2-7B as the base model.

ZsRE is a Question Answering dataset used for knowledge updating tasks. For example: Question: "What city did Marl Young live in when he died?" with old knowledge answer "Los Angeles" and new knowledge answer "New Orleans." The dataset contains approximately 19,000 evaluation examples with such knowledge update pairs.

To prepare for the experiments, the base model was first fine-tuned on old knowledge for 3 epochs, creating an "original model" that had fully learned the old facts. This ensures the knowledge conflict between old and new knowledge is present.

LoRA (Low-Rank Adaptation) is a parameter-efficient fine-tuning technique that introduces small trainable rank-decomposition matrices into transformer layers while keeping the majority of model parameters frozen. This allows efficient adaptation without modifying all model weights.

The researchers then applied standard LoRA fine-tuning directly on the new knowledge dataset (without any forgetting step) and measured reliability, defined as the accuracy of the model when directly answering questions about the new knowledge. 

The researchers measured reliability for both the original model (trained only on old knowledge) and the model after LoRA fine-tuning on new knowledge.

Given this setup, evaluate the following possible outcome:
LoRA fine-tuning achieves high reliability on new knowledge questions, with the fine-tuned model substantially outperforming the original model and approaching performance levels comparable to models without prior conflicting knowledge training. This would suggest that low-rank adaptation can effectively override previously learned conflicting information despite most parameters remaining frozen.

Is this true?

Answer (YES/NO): NO